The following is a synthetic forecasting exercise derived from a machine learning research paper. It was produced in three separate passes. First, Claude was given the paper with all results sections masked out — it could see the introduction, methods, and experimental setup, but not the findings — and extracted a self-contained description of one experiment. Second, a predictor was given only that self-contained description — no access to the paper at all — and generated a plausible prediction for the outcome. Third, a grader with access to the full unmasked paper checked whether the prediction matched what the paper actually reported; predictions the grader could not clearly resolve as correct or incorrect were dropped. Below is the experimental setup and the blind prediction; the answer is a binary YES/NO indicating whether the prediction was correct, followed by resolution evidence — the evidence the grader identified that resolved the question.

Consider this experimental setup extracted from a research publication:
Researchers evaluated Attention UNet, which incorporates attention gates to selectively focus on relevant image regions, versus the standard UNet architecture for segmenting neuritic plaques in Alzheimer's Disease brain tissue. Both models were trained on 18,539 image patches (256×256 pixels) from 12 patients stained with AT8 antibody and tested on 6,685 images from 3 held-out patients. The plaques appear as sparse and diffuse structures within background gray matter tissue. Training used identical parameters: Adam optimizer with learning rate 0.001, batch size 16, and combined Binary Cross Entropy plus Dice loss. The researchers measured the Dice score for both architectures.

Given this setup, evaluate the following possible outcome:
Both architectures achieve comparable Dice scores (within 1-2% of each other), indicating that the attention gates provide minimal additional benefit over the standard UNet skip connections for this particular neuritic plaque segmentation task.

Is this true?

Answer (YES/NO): NO